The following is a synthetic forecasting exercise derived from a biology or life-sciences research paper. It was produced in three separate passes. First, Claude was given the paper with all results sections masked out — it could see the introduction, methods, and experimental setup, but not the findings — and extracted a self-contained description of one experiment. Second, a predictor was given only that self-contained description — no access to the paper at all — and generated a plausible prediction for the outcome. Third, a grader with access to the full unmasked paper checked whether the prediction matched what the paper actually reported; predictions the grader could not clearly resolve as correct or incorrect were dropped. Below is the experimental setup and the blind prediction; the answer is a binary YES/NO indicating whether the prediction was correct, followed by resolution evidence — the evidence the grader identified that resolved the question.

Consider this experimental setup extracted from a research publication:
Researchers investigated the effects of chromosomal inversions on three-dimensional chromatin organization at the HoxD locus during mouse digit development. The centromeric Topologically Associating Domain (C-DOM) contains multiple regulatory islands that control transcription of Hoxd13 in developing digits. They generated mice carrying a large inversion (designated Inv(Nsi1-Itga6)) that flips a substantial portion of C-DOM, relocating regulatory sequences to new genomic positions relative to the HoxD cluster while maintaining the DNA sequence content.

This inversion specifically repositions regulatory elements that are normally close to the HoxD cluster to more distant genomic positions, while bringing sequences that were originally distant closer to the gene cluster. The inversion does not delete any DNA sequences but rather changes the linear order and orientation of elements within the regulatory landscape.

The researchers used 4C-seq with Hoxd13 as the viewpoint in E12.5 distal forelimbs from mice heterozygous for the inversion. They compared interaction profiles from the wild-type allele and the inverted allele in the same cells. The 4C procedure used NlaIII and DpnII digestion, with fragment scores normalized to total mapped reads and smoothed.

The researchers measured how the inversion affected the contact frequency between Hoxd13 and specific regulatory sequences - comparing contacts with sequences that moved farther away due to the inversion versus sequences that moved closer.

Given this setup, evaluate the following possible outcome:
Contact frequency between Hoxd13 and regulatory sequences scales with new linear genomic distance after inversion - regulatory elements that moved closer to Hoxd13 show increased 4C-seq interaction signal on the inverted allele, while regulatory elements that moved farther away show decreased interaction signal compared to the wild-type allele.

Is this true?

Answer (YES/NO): NO